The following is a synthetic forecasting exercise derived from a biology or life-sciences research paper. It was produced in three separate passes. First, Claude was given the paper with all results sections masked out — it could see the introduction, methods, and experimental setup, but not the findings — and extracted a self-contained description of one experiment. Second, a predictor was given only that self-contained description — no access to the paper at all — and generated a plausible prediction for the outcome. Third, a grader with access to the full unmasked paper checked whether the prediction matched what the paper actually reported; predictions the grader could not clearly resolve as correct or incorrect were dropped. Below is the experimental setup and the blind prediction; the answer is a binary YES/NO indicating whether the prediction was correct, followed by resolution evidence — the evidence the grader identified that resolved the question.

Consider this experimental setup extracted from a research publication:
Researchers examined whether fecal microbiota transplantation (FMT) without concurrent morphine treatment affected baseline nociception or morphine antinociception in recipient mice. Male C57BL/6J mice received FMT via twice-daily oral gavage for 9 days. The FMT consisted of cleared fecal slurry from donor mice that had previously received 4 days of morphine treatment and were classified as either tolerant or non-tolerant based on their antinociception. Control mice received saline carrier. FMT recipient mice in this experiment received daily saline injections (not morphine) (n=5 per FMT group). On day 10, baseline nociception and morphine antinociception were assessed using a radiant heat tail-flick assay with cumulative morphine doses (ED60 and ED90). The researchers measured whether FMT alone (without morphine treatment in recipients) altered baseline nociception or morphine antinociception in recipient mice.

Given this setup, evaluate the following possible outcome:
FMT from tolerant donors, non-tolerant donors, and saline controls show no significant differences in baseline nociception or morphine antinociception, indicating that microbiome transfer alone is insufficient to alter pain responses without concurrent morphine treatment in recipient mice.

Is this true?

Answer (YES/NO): YES